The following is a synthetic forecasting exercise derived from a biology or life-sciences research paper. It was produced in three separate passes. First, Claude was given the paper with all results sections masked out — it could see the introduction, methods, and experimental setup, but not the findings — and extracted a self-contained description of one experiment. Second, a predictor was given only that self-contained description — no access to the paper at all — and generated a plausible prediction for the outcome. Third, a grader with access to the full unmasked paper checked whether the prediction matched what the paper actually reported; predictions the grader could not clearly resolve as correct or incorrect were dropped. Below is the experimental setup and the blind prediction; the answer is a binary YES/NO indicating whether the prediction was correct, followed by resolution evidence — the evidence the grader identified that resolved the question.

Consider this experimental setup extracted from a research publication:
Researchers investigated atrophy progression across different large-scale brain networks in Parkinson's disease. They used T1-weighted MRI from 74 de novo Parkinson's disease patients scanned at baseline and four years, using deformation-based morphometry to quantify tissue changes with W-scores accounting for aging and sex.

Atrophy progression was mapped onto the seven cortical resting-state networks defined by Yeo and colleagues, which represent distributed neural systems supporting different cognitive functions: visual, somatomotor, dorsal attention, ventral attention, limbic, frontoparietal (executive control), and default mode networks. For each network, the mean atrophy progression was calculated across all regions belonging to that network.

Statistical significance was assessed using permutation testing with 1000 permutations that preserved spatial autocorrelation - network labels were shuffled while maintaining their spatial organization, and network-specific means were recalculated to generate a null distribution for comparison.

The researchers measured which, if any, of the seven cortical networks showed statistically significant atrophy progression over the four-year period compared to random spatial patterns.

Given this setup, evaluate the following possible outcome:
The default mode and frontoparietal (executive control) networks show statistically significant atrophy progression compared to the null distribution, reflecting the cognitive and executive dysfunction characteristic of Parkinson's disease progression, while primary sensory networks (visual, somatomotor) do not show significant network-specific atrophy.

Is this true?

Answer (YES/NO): NO